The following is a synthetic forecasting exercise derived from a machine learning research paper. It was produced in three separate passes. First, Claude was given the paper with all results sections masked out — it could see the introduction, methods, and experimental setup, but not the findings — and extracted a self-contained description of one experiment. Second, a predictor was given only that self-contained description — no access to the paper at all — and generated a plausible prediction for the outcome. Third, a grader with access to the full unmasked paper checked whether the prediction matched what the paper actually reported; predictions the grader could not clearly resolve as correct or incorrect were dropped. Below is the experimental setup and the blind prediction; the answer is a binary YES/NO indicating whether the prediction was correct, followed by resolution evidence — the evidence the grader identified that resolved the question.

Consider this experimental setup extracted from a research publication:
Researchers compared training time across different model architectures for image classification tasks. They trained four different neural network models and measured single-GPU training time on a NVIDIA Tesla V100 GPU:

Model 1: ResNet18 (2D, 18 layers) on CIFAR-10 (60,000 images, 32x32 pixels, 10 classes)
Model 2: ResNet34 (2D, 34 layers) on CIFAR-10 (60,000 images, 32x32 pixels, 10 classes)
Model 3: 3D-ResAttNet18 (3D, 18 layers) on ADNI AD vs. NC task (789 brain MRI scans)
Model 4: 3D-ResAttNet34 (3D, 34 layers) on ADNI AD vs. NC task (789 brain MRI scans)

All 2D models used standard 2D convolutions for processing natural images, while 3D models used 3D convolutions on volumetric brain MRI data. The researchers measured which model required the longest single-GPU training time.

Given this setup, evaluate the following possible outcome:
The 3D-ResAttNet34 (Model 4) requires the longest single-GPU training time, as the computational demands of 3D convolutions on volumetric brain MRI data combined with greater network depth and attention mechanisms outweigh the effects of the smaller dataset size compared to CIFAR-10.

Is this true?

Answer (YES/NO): YES